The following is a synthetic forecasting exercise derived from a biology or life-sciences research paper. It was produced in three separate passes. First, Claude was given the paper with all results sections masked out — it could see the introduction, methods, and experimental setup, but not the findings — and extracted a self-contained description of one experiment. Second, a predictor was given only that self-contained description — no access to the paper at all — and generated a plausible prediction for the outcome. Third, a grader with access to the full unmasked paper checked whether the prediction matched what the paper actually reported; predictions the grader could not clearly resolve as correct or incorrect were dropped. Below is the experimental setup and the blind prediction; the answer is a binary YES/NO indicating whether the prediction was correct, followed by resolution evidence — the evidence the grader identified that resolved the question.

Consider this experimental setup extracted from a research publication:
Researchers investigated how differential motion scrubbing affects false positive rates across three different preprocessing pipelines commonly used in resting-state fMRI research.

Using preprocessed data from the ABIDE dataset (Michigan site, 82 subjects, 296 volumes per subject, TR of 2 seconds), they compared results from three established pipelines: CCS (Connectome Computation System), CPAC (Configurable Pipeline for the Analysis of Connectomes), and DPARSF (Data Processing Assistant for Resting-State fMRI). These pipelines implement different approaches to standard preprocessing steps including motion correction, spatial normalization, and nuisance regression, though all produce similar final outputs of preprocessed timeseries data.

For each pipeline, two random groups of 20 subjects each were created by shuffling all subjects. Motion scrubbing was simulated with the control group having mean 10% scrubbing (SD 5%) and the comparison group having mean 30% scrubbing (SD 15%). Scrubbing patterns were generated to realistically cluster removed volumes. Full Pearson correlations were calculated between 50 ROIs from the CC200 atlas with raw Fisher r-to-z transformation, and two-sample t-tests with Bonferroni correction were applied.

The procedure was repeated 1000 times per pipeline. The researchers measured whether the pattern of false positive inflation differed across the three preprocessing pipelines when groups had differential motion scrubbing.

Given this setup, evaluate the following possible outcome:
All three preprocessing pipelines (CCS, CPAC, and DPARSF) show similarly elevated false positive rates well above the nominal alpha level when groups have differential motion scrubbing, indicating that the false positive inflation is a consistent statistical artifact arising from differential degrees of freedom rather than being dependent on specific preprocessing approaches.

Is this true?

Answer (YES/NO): NO